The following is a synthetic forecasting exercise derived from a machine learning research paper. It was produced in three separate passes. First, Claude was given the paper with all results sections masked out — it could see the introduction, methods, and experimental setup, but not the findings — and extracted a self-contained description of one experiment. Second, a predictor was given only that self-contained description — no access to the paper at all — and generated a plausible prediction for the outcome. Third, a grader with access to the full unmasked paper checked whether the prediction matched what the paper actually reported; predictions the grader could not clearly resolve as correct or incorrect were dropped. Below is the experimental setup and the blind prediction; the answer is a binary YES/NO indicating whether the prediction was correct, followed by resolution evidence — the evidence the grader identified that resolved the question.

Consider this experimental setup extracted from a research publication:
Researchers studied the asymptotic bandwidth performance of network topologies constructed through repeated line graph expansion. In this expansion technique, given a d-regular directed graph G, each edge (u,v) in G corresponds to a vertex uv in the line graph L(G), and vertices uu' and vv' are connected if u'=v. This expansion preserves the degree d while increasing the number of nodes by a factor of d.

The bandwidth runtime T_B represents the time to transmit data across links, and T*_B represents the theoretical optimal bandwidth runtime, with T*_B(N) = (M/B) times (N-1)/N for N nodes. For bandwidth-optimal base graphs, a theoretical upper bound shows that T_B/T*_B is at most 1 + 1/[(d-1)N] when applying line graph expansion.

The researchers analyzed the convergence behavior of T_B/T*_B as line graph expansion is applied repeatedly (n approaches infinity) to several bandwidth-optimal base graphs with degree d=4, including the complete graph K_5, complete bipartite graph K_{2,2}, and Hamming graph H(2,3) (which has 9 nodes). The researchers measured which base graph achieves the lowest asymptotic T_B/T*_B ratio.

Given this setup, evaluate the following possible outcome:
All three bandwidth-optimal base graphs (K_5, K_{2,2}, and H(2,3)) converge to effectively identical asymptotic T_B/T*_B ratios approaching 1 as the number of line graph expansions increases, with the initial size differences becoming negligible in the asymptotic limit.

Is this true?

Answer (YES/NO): NO